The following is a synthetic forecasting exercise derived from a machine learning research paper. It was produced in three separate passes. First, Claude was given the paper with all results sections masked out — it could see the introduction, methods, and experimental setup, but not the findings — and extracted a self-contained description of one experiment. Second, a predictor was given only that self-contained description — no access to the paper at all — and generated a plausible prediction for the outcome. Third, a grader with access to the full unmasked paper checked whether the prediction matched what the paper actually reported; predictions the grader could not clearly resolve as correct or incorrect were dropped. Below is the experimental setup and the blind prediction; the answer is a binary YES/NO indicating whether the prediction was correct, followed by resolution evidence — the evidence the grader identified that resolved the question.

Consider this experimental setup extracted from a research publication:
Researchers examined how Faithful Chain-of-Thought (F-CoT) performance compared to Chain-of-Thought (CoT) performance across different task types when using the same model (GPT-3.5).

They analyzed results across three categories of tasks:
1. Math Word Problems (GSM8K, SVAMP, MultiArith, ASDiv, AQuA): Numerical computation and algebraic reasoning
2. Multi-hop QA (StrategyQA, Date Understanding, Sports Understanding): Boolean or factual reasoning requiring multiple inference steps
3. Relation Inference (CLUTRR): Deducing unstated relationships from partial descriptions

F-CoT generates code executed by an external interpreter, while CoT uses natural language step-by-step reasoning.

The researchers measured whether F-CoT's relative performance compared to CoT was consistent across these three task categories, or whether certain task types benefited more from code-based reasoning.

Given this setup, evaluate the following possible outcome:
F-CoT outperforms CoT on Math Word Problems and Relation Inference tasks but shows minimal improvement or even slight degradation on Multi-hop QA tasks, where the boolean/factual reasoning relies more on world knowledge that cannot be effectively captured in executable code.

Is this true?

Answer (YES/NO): NO